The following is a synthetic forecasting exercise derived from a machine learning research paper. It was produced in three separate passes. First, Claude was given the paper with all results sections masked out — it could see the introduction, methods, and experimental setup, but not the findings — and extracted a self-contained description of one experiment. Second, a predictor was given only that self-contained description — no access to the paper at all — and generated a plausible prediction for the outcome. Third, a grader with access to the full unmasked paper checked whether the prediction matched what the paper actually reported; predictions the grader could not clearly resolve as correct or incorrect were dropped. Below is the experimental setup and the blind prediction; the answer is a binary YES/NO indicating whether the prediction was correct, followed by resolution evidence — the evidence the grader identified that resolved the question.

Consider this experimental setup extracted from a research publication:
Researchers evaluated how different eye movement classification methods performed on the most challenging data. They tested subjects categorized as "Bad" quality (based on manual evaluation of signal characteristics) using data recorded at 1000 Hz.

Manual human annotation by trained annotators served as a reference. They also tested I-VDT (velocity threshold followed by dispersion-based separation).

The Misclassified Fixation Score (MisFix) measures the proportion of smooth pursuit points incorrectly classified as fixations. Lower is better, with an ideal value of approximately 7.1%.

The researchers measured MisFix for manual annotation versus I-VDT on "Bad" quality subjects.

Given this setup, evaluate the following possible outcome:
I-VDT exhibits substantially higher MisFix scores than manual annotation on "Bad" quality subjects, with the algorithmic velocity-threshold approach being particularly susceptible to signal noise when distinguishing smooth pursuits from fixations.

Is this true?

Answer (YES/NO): NO